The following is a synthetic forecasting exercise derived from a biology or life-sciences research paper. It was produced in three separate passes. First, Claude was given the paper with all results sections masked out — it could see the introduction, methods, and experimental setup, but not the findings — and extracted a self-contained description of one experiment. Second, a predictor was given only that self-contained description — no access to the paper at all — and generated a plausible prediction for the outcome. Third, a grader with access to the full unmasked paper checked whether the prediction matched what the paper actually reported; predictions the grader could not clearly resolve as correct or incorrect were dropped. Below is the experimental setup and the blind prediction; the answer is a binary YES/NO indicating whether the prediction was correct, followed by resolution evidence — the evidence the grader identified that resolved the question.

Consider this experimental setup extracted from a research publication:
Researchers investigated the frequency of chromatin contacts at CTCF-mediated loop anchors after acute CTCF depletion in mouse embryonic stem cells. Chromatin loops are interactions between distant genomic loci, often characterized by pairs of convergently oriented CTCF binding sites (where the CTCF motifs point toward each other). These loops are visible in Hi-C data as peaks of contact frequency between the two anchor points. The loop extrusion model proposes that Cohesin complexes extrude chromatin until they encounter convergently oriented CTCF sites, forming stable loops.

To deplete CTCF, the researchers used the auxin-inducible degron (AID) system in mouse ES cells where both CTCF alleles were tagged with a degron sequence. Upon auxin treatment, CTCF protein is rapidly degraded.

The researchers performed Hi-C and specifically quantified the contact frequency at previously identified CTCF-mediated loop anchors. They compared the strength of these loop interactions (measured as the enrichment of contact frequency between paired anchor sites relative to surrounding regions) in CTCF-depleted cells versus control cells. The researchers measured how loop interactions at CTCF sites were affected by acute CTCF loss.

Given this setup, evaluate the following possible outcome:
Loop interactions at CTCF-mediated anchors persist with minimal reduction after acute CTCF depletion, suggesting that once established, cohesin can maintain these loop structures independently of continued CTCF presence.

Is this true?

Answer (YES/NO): NO